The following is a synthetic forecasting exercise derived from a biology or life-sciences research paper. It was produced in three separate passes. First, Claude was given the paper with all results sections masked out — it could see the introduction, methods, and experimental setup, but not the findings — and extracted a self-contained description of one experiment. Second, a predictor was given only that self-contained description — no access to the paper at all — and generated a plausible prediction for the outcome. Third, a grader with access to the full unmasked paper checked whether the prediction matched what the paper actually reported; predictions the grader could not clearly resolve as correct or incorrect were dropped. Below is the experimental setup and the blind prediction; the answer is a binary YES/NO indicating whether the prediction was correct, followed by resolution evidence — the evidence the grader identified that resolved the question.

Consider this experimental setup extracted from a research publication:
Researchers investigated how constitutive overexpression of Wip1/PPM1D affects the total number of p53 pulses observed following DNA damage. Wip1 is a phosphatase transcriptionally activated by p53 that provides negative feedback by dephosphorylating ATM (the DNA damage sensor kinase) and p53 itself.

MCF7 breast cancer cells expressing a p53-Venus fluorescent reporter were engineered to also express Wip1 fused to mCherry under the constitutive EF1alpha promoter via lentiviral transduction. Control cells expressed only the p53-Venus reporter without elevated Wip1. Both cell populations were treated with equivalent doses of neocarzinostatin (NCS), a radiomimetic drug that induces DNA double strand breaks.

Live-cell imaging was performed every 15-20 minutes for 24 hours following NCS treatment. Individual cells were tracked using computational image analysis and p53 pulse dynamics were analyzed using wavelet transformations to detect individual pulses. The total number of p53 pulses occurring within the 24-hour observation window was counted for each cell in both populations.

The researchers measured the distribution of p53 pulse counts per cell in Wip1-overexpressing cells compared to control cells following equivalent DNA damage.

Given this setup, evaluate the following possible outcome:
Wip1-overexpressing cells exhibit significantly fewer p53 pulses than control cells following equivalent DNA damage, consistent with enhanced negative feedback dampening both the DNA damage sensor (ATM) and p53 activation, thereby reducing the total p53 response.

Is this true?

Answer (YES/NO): YES